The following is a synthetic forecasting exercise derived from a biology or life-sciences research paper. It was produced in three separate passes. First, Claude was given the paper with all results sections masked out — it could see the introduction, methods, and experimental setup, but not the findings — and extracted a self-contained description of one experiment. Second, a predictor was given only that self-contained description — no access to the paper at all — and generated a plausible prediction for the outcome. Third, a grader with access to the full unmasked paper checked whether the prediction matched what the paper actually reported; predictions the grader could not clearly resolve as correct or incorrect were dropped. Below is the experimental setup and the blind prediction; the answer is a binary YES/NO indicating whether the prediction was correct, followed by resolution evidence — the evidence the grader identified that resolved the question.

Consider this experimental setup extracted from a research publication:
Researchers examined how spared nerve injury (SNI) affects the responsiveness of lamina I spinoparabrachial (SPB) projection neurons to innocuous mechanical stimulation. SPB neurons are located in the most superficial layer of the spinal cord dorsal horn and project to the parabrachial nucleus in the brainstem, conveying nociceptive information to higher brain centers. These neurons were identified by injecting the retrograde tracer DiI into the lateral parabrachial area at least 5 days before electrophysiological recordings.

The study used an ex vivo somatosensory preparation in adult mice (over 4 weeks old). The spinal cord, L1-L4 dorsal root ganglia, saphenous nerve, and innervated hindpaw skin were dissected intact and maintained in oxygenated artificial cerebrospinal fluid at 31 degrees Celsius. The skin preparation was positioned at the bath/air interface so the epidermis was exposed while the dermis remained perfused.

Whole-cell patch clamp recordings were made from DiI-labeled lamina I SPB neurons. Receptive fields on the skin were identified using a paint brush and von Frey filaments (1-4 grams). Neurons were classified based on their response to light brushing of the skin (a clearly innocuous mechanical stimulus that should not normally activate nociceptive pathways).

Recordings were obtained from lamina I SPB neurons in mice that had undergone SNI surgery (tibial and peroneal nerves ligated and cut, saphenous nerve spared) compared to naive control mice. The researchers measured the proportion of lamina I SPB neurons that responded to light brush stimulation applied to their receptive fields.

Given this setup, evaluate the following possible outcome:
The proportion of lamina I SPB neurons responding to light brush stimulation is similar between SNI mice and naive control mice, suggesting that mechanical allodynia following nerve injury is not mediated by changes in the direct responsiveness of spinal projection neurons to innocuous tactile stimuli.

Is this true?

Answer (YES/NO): NO